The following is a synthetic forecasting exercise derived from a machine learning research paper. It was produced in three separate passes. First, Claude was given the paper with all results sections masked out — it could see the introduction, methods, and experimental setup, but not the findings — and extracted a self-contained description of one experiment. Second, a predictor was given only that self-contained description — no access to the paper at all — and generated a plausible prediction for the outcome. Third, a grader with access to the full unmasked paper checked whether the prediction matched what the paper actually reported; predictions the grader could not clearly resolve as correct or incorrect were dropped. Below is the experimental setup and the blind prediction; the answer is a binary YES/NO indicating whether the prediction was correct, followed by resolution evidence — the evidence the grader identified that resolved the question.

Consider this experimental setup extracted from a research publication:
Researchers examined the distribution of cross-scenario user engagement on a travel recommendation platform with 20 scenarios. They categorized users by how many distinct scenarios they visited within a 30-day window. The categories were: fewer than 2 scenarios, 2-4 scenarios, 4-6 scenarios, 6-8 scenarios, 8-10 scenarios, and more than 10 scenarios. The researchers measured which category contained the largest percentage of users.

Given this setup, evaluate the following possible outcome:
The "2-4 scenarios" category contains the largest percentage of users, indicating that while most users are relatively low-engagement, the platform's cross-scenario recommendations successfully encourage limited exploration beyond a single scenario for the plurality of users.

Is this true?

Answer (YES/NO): NO